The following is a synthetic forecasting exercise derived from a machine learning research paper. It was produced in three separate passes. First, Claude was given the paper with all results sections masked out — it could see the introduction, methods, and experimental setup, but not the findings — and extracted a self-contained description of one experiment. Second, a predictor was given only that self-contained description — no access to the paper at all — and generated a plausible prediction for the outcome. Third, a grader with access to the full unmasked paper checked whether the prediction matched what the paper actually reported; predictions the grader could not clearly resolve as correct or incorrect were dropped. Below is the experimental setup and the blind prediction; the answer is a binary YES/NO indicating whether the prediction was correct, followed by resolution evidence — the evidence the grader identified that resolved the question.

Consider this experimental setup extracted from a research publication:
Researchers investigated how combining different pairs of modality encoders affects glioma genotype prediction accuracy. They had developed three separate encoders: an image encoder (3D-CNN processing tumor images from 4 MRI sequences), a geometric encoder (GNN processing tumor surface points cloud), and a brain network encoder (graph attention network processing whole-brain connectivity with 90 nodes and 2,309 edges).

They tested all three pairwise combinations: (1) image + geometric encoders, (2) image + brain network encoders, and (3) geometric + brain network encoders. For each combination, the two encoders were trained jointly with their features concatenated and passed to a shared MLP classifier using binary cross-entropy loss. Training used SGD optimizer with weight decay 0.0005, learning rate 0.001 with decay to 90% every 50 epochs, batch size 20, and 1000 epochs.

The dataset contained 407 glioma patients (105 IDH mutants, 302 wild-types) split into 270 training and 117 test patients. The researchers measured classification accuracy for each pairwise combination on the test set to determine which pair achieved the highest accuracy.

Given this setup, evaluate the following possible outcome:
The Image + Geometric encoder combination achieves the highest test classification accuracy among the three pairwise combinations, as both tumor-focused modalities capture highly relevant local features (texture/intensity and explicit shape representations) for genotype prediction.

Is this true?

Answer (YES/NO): NO